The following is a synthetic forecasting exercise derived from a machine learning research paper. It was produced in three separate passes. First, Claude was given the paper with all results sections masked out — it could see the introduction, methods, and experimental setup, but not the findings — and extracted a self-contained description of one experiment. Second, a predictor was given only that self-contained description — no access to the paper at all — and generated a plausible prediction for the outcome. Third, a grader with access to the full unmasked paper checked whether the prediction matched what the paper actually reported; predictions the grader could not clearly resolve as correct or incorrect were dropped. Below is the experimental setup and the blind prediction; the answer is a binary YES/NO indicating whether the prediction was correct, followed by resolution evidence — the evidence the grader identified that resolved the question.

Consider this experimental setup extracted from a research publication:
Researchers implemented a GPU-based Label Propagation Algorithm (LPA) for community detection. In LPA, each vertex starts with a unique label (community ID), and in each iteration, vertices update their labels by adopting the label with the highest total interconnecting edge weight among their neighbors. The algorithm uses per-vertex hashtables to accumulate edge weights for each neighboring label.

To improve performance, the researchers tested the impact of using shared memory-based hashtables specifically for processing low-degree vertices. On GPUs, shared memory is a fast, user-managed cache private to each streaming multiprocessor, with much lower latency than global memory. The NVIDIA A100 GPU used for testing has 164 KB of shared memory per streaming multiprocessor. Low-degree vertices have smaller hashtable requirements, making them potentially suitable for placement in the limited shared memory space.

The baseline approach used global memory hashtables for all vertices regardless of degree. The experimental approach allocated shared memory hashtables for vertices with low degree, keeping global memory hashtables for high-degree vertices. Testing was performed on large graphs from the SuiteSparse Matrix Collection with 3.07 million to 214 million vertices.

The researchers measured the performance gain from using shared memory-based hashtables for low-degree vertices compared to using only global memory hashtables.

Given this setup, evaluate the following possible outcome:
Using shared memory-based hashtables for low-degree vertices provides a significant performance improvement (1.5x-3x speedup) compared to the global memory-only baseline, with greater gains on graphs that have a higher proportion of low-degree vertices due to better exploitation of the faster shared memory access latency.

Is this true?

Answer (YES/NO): NO